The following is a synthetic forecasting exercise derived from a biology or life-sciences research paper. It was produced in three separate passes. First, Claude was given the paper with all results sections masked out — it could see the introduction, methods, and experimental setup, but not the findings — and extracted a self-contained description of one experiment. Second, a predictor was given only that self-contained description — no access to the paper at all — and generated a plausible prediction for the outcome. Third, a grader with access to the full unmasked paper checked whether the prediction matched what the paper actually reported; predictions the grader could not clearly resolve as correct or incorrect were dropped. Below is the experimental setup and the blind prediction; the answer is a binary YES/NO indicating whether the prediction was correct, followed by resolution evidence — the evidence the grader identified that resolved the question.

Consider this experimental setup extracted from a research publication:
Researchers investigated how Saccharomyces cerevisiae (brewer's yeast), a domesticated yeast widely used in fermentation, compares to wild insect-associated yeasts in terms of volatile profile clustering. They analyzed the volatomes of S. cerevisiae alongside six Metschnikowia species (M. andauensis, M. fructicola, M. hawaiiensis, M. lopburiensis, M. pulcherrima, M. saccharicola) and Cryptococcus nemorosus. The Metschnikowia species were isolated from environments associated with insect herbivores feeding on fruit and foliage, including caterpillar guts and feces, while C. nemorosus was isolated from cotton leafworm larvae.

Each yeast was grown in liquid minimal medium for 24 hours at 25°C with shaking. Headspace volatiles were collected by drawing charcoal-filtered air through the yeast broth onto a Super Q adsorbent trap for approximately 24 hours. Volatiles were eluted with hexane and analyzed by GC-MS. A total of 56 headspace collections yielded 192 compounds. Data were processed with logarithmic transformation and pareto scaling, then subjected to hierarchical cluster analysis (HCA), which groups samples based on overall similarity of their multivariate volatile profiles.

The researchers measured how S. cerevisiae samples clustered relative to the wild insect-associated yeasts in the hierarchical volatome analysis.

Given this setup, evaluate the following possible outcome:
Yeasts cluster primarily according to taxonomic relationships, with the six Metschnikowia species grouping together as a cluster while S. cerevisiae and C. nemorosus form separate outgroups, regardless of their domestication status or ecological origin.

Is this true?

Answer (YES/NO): NO